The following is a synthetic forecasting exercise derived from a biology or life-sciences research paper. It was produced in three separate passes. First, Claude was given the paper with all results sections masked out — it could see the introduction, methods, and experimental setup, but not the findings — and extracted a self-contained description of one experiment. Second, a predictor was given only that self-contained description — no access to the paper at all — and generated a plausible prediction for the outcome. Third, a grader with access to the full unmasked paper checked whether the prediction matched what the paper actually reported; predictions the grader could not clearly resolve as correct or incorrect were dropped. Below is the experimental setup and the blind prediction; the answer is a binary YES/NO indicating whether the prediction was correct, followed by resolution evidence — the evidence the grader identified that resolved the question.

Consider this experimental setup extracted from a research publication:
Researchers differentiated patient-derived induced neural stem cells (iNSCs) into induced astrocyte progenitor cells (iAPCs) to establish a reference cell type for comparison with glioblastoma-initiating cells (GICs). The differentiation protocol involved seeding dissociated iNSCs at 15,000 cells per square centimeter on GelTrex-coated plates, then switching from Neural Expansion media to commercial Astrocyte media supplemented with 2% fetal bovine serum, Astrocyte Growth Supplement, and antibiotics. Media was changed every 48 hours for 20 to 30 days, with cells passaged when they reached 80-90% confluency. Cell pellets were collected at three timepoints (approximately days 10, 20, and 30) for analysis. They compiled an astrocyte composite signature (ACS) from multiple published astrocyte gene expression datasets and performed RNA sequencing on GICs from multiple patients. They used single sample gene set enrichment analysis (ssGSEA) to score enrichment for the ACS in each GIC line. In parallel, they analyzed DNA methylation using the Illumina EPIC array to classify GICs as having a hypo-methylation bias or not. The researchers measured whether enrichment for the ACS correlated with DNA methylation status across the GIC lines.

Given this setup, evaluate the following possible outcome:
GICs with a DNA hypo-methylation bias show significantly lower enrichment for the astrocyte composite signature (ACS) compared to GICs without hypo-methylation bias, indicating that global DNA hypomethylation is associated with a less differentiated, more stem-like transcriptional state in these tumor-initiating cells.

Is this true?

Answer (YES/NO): NO